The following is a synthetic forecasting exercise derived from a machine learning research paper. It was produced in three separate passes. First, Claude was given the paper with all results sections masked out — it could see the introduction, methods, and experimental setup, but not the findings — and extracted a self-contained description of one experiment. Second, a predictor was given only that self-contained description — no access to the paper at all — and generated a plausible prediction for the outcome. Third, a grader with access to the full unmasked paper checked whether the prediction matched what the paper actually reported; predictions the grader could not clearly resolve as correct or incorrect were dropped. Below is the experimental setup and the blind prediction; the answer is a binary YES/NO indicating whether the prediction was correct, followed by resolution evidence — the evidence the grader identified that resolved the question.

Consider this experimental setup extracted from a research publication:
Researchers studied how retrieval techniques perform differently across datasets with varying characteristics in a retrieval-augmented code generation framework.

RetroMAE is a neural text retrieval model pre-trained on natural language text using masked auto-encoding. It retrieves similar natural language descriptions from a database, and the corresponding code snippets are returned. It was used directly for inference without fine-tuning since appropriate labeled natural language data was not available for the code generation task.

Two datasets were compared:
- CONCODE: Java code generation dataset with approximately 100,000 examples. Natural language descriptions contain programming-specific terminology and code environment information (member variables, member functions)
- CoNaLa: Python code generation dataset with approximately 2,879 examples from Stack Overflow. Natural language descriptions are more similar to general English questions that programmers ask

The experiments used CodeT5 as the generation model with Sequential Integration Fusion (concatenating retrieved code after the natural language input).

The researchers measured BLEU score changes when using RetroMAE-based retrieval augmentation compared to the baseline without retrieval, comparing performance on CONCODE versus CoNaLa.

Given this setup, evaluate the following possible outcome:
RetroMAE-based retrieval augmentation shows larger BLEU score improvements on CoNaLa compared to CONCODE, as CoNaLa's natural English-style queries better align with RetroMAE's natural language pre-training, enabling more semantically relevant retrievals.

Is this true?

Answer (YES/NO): YES